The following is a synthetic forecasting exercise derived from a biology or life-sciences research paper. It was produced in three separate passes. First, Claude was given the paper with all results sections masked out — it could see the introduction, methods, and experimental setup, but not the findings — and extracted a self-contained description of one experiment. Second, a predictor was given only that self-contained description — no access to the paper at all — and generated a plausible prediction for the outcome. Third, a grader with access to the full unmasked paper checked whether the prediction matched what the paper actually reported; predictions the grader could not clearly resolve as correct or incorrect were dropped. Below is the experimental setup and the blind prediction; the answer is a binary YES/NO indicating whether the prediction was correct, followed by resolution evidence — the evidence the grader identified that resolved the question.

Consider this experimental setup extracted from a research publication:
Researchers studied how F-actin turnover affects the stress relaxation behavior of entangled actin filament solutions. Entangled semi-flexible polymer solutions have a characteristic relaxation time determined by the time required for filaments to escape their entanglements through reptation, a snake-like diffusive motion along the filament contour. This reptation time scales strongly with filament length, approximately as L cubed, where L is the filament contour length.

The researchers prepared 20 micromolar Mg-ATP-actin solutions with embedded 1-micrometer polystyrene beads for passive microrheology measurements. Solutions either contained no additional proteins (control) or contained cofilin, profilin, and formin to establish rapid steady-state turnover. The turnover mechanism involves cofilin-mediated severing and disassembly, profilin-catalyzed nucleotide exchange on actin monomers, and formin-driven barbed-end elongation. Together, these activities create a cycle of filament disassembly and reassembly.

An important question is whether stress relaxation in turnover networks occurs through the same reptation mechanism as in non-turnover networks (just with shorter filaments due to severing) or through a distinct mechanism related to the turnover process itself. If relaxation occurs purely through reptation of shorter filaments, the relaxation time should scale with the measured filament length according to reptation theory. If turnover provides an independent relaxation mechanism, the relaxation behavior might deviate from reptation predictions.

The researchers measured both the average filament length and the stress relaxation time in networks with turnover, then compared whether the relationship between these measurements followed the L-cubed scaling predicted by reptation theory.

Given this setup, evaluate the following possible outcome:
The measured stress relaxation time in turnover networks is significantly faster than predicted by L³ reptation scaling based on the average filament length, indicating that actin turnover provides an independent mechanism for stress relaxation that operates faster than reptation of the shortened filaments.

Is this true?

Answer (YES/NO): YES